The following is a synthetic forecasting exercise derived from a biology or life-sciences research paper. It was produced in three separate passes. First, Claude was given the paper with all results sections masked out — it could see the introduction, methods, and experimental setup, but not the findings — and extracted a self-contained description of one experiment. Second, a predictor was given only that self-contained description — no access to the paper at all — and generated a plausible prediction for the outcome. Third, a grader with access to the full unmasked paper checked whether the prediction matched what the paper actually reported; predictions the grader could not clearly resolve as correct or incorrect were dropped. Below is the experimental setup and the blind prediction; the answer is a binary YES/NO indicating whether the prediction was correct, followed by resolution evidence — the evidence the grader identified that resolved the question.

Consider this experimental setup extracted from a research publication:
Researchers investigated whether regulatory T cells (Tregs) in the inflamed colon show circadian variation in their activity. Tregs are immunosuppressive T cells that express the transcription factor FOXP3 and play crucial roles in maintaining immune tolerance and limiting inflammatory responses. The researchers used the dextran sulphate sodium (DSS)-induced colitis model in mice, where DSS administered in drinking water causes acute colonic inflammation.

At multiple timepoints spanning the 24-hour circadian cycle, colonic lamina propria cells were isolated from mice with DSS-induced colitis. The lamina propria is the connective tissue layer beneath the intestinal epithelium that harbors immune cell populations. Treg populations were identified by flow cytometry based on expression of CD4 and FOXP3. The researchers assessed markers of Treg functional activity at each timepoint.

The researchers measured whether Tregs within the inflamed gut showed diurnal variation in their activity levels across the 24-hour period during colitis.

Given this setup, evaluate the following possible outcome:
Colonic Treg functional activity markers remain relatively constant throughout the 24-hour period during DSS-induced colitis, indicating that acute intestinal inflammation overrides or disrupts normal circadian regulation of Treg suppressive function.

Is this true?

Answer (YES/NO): NO